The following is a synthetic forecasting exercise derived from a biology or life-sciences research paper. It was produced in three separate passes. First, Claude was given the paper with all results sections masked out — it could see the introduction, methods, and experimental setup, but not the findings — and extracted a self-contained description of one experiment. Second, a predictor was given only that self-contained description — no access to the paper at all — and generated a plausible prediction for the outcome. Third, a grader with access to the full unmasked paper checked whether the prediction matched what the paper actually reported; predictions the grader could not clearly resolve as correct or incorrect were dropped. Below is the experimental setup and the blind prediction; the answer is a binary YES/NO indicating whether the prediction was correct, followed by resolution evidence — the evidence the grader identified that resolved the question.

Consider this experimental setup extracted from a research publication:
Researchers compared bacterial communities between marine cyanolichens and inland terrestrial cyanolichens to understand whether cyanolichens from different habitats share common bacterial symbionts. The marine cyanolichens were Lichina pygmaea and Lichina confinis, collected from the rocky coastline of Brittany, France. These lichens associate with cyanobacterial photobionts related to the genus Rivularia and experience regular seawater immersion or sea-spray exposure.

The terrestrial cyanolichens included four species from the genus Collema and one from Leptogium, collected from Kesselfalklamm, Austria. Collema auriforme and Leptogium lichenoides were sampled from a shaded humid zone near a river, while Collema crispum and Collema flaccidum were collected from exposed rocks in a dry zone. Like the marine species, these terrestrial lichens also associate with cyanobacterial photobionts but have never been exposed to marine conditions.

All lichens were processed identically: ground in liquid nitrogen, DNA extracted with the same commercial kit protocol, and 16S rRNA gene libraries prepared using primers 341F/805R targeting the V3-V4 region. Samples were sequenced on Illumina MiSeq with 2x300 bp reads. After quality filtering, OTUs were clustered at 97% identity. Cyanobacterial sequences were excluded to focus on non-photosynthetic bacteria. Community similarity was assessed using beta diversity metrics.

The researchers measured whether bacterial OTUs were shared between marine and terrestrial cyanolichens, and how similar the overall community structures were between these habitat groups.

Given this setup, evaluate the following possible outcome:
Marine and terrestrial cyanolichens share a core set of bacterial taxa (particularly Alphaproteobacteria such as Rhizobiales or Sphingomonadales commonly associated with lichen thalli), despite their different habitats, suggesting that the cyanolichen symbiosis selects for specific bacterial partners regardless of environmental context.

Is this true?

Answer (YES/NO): NO